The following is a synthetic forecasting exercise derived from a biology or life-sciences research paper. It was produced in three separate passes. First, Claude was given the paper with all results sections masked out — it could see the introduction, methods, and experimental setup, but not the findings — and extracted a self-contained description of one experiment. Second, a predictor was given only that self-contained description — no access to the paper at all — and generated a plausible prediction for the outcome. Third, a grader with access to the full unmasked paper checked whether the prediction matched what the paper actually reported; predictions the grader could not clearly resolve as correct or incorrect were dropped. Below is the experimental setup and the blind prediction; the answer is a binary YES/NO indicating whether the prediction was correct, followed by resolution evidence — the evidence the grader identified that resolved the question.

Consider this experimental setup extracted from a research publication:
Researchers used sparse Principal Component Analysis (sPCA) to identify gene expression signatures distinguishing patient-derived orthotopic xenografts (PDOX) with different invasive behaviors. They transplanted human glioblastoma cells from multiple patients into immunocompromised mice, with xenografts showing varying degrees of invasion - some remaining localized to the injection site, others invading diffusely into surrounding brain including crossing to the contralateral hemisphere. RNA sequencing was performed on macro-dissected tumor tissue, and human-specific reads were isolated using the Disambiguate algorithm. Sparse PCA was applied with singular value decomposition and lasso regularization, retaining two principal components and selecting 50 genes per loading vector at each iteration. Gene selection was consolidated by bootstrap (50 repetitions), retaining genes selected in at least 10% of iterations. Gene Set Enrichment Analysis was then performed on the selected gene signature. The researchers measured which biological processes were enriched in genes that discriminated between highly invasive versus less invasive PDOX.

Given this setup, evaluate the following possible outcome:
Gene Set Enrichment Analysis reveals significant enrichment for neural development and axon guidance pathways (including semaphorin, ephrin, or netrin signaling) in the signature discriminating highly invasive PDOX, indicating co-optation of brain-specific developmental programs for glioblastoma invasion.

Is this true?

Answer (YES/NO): NO